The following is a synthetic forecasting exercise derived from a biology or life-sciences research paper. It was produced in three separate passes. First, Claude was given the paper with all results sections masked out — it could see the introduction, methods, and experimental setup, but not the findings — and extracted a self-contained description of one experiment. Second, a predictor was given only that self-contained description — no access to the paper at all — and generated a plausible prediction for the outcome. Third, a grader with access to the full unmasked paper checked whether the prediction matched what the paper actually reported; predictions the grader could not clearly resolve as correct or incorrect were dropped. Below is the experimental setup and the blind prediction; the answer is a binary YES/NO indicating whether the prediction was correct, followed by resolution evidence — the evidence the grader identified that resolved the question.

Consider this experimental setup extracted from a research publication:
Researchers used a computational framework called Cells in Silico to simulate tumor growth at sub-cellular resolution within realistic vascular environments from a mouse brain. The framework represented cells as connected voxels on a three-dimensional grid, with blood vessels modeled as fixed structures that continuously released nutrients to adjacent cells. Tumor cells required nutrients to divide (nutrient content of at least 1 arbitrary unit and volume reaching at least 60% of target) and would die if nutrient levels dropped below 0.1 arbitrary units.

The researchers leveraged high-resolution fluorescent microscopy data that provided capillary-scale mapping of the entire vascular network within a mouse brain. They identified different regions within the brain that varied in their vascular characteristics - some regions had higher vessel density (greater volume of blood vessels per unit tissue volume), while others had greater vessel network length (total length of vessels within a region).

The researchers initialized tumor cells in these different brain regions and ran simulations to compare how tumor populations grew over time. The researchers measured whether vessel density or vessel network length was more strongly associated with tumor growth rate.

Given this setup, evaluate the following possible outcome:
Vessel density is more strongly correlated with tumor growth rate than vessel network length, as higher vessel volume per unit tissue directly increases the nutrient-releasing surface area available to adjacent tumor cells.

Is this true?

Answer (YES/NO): YES